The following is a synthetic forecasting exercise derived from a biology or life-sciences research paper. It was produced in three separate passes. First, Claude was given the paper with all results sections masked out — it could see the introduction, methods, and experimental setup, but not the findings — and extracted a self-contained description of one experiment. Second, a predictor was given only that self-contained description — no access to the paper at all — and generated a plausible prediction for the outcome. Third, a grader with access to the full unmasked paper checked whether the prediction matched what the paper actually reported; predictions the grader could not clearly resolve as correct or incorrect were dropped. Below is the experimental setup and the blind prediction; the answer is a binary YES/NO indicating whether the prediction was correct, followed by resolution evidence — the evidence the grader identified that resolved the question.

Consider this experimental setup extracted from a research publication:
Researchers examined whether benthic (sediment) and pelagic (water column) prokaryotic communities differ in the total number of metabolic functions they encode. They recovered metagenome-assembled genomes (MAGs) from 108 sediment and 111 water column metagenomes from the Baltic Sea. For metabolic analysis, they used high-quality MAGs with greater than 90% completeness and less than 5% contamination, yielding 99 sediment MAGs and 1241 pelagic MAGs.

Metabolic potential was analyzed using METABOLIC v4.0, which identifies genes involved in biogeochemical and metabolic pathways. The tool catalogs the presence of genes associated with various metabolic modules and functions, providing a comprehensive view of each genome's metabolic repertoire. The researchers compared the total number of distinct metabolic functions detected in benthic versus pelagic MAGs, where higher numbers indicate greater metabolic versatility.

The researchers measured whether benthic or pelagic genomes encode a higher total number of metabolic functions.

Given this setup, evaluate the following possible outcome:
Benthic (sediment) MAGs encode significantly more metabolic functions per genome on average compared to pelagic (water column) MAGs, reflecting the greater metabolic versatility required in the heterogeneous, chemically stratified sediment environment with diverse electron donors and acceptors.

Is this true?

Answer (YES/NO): YES